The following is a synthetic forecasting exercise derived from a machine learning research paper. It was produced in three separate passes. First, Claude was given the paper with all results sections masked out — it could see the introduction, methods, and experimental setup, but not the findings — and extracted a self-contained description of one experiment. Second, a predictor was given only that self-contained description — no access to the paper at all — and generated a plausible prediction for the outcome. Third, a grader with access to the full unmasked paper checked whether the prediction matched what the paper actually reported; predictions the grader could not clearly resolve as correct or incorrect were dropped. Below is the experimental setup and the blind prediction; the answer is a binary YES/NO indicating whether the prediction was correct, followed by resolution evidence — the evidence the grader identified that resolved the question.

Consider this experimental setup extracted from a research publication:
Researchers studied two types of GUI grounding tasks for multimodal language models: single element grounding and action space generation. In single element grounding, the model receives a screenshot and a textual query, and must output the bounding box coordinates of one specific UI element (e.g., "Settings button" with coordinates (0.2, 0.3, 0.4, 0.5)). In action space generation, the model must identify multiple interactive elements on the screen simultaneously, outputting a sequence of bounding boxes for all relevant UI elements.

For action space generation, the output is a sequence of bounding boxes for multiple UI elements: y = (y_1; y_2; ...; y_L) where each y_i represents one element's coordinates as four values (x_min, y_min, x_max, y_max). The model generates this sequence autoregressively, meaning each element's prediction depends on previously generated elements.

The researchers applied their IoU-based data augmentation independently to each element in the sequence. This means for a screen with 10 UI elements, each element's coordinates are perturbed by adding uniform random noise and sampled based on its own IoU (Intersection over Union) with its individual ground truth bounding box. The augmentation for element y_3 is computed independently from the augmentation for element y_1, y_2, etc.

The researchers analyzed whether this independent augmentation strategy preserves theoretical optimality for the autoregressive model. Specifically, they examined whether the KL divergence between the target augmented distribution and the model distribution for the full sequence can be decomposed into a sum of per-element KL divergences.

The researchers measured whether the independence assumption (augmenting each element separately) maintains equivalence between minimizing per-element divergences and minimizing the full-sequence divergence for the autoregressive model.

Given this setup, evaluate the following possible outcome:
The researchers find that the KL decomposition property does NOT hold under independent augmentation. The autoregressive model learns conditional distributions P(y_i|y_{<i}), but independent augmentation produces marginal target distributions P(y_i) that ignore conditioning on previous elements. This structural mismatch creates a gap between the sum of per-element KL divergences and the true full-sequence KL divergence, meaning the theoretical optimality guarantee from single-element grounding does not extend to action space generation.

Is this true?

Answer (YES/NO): NO